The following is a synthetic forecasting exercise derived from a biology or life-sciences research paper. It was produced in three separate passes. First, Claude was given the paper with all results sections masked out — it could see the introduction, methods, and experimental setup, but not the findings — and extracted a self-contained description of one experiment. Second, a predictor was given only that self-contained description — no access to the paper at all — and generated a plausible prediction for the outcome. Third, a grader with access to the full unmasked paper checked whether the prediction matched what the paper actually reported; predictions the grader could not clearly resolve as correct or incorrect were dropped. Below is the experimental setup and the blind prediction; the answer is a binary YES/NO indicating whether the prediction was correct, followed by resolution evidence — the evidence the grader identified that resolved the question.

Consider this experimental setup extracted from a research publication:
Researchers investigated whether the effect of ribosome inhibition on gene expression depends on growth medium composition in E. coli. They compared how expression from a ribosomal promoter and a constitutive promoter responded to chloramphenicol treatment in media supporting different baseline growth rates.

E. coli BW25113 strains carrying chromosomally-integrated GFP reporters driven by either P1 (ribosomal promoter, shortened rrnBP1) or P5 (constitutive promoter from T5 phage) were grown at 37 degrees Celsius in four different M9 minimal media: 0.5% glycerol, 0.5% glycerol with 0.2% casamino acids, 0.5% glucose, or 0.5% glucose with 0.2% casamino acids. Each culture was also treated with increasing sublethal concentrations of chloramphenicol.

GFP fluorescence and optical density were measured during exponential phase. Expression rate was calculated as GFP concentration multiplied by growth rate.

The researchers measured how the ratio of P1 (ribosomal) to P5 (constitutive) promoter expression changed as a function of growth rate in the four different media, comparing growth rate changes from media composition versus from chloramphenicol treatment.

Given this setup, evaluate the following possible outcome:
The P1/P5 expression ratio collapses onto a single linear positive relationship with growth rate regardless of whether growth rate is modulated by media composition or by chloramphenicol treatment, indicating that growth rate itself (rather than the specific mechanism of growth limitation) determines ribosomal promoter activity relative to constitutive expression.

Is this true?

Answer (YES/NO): NO